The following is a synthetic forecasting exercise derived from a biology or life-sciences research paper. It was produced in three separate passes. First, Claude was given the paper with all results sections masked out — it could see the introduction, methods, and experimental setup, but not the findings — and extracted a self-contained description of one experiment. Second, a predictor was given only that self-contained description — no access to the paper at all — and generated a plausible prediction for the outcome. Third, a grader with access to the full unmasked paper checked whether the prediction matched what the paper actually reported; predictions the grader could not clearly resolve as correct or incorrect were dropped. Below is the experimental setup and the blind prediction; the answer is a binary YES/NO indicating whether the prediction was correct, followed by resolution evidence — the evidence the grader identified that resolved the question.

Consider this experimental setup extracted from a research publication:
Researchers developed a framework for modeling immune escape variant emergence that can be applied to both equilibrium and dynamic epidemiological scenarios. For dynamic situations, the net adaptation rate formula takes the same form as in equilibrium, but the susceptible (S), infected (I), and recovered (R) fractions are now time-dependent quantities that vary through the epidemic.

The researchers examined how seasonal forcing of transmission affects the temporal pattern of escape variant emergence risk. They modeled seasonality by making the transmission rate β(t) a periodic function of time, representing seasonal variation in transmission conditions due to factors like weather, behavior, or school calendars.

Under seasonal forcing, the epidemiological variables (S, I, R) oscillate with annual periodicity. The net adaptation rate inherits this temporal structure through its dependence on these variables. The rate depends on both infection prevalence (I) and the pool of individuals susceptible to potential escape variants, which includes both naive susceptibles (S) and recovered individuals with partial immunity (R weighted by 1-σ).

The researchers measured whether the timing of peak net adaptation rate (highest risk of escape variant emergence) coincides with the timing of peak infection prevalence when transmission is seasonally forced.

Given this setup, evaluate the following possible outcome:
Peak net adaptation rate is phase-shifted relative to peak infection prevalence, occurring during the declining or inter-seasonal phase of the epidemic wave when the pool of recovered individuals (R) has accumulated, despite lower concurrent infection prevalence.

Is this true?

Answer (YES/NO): NO